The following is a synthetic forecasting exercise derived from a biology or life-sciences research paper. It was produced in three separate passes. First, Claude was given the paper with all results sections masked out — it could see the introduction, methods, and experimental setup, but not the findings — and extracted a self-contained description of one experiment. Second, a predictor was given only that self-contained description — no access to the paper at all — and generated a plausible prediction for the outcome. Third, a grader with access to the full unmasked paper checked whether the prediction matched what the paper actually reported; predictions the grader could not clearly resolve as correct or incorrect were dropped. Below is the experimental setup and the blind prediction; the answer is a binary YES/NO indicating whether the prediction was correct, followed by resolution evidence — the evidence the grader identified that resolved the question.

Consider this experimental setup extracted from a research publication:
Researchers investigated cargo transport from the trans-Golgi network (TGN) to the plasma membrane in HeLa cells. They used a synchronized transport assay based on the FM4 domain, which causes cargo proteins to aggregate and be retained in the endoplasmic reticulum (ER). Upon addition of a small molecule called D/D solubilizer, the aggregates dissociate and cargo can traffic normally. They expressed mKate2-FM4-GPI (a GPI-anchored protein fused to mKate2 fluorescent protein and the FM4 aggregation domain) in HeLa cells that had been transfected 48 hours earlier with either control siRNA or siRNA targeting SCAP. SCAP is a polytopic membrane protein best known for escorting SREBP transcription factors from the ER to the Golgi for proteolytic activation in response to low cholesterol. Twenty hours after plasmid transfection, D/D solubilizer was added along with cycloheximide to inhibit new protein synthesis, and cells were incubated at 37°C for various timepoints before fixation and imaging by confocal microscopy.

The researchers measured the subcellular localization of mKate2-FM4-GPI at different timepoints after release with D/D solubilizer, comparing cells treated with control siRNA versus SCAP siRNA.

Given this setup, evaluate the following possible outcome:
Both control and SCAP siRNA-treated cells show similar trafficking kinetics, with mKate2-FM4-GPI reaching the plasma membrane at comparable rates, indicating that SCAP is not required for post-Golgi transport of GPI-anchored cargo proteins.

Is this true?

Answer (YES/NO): NO